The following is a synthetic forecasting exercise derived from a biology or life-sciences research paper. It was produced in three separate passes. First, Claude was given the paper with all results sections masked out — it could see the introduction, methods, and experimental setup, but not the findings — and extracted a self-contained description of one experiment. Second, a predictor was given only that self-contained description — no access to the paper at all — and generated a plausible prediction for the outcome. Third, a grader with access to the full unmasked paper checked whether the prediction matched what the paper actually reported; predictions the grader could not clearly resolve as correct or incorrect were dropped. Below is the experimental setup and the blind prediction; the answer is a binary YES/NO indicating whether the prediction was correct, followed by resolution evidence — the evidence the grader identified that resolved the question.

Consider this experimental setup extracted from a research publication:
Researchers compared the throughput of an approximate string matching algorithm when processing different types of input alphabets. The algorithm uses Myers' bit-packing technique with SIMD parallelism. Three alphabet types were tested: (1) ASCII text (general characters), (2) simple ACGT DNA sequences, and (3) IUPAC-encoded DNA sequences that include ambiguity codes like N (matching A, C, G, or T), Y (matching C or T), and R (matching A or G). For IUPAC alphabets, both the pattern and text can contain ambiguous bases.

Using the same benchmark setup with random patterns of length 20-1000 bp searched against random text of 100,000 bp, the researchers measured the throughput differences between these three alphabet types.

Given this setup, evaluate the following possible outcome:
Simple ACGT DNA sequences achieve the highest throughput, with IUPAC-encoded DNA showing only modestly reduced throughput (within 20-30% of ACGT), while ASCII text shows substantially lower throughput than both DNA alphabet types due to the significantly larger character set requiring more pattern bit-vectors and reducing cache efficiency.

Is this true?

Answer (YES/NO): NO